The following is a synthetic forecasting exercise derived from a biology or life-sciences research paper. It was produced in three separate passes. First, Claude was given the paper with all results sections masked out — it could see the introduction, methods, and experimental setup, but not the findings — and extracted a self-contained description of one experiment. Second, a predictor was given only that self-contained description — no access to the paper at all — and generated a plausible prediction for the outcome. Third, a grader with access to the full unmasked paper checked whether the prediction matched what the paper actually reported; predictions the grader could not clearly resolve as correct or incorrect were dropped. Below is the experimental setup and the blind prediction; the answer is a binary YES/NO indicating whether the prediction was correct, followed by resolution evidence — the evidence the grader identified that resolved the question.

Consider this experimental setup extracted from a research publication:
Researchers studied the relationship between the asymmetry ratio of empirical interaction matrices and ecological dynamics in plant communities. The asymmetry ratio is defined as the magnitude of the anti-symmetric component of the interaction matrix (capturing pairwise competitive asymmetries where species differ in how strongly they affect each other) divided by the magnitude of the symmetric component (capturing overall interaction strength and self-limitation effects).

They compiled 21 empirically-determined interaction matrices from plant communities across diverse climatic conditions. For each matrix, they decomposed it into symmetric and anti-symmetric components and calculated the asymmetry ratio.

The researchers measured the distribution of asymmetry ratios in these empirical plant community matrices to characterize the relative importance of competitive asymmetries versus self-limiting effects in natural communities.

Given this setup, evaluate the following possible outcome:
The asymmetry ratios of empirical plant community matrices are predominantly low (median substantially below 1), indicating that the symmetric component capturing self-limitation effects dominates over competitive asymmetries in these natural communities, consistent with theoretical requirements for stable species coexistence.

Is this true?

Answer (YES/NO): YES